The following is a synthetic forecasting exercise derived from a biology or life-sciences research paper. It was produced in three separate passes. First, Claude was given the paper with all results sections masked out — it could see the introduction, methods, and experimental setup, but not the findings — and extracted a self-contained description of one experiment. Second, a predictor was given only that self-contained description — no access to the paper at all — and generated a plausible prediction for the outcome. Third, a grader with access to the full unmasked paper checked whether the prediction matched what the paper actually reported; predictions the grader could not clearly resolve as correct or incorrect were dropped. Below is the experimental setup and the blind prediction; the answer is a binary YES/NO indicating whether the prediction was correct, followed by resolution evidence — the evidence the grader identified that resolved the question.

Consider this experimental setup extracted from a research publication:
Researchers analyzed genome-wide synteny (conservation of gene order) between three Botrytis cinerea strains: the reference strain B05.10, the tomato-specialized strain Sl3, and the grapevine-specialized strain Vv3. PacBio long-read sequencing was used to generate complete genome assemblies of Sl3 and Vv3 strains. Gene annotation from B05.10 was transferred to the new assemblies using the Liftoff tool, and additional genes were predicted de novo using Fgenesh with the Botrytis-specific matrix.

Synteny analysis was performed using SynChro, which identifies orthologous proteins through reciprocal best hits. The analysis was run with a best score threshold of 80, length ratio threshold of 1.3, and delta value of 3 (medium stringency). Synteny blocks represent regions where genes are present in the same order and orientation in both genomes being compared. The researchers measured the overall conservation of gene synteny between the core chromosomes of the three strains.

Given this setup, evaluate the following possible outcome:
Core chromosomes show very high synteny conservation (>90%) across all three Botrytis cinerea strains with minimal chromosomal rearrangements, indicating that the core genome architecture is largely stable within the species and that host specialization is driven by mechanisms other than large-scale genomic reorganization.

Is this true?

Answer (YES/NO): YES